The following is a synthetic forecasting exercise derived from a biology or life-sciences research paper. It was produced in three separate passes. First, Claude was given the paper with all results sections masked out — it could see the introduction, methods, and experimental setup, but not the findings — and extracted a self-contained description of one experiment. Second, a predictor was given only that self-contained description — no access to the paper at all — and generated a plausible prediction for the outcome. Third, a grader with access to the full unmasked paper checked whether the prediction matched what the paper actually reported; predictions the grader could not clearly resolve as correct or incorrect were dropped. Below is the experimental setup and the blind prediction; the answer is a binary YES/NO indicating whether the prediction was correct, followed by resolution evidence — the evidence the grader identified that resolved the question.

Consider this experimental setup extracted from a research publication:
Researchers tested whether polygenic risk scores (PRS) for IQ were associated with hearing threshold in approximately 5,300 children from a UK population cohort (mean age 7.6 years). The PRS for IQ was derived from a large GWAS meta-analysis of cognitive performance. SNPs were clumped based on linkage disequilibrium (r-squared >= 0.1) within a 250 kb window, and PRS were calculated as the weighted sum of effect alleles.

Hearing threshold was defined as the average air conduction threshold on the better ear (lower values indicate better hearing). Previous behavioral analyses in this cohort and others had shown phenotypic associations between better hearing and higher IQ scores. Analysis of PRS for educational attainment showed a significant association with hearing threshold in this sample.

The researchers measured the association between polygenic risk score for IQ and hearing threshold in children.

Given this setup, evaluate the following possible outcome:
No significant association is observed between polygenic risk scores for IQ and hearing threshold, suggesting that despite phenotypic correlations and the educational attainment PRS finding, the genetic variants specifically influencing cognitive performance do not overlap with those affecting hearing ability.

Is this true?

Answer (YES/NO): YES